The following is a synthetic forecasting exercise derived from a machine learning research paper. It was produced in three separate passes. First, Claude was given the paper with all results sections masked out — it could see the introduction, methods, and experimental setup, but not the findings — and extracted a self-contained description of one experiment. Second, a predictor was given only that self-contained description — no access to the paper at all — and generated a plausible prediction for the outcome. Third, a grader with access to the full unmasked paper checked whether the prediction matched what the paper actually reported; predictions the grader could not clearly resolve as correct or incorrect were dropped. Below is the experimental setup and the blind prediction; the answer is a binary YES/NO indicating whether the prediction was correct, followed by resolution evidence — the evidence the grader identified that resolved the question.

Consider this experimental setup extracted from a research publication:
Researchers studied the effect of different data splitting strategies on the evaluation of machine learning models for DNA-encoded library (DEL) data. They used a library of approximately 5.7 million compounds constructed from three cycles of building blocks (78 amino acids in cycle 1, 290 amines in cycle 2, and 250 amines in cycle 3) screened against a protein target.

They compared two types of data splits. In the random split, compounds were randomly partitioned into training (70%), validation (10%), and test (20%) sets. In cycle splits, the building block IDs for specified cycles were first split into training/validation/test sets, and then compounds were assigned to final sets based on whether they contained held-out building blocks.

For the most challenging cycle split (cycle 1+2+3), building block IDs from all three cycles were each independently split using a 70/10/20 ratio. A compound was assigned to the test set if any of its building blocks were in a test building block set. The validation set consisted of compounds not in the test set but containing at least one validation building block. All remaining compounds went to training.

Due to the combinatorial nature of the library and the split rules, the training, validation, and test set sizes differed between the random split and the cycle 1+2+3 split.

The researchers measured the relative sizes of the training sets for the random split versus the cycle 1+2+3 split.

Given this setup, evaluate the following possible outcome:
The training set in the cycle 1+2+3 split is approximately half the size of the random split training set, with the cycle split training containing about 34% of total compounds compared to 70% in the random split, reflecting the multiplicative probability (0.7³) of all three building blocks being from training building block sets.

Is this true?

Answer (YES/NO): YES